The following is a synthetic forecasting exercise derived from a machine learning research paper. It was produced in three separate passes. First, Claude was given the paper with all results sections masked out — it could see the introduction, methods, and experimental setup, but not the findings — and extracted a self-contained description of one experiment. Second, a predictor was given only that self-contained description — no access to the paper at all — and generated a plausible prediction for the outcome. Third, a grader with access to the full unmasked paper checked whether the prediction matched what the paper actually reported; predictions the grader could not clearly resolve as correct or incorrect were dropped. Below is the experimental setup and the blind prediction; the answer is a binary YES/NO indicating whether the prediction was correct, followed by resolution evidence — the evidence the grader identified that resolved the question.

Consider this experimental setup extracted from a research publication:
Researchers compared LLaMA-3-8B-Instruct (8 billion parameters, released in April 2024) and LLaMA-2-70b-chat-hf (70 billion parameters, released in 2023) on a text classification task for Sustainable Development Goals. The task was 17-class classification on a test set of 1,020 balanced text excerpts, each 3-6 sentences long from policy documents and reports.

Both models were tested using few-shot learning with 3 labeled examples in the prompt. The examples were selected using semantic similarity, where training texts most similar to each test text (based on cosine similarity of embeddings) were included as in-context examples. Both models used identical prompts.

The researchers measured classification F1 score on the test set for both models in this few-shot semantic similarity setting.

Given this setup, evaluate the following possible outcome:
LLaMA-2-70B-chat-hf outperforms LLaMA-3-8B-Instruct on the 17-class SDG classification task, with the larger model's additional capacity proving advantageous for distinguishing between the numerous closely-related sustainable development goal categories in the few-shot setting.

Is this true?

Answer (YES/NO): NO